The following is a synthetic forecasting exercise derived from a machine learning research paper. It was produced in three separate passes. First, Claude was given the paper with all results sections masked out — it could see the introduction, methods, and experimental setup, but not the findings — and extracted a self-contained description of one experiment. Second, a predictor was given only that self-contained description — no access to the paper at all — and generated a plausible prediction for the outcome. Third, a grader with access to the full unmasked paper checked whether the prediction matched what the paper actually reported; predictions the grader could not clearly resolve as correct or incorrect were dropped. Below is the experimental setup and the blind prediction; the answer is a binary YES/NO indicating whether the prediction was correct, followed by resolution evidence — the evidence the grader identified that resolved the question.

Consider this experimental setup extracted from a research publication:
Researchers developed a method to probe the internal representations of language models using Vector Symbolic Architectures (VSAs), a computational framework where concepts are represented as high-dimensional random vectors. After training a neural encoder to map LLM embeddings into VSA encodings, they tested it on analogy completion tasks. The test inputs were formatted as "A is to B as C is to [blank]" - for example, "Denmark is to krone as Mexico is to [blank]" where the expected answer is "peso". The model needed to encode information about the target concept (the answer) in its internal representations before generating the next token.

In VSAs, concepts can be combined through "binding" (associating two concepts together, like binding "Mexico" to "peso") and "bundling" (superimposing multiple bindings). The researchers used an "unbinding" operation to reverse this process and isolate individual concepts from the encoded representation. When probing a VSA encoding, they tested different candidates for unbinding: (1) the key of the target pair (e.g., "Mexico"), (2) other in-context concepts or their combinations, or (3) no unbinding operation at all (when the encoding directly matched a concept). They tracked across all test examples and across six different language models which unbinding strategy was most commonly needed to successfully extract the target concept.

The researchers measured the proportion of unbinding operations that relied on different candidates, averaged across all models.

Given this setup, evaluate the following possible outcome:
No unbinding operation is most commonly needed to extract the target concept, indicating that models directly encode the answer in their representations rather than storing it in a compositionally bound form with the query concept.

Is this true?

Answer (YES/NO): NO